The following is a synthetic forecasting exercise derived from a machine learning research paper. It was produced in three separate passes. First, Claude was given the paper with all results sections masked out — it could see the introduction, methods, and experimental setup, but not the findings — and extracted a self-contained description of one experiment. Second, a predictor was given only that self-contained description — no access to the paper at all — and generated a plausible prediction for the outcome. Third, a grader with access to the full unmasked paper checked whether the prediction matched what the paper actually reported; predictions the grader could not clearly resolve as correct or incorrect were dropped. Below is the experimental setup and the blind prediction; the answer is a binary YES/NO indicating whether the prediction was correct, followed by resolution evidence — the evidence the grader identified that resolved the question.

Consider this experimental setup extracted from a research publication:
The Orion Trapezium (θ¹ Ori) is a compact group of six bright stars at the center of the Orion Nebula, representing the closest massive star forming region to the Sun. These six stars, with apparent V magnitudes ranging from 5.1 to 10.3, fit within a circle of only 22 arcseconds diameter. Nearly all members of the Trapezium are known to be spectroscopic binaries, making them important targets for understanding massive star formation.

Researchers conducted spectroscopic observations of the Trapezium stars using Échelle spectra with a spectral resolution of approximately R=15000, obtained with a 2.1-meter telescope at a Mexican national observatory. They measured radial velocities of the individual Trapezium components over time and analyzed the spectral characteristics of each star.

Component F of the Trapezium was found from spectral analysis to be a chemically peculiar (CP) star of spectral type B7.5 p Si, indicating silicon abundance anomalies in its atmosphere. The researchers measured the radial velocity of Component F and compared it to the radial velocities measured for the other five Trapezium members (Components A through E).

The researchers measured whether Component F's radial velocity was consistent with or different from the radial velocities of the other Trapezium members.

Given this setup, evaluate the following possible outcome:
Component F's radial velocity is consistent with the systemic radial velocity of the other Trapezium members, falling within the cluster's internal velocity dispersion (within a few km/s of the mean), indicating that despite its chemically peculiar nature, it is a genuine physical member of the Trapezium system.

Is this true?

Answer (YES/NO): NO